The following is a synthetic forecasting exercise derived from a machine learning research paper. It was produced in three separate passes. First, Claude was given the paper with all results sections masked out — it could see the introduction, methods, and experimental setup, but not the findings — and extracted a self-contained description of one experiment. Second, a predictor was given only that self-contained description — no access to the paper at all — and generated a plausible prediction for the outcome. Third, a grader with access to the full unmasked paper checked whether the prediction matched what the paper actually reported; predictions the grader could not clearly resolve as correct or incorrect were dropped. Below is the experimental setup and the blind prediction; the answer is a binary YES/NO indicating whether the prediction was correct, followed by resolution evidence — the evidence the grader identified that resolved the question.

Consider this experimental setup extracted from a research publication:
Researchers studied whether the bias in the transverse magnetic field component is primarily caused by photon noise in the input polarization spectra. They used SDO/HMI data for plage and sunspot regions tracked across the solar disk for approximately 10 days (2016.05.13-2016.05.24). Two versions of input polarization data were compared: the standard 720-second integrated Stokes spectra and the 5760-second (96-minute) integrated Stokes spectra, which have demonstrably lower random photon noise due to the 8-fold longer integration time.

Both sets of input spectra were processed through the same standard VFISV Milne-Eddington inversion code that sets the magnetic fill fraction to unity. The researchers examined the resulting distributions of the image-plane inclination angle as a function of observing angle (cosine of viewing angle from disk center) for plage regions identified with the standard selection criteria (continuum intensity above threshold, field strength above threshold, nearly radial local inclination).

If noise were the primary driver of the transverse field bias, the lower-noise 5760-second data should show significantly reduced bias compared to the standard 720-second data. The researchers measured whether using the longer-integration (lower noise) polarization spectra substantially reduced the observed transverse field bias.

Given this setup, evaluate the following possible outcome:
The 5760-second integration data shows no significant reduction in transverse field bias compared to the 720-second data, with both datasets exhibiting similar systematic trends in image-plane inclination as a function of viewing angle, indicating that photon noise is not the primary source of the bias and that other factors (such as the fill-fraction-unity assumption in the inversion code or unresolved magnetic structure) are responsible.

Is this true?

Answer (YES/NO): YES